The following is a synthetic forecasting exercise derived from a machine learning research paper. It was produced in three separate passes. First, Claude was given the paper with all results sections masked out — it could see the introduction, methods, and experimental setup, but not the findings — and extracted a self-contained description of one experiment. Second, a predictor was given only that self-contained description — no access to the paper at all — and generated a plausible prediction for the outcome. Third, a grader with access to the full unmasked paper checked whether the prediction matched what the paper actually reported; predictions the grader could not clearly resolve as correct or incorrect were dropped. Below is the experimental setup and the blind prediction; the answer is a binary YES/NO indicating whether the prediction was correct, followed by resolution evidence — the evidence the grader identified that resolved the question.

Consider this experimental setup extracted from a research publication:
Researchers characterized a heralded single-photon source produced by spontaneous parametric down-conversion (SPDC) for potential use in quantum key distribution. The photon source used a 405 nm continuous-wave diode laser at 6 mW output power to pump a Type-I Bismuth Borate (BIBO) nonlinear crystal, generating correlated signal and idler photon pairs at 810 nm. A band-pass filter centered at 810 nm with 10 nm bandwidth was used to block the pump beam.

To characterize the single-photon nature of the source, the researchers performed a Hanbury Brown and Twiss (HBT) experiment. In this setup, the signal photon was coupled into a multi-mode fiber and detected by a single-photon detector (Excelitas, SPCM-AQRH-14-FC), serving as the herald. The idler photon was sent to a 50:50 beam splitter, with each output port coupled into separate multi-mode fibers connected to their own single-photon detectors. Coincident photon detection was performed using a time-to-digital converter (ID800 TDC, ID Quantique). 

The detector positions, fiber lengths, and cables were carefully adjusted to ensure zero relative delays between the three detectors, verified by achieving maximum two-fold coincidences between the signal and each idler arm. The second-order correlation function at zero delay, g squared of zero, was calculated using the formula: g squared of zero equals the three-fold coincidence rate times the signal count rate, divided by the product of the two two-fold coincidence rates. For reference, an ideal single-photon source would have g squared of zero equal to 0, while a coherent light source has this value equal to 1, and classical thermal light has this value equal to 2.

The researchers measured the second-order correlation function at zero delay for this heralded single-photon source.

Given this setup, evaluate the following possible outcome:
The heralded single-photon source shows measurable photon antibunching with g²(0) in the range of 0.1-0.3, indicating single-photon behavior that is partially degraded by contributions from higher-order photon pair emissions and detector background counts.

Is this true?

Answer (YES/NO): NO